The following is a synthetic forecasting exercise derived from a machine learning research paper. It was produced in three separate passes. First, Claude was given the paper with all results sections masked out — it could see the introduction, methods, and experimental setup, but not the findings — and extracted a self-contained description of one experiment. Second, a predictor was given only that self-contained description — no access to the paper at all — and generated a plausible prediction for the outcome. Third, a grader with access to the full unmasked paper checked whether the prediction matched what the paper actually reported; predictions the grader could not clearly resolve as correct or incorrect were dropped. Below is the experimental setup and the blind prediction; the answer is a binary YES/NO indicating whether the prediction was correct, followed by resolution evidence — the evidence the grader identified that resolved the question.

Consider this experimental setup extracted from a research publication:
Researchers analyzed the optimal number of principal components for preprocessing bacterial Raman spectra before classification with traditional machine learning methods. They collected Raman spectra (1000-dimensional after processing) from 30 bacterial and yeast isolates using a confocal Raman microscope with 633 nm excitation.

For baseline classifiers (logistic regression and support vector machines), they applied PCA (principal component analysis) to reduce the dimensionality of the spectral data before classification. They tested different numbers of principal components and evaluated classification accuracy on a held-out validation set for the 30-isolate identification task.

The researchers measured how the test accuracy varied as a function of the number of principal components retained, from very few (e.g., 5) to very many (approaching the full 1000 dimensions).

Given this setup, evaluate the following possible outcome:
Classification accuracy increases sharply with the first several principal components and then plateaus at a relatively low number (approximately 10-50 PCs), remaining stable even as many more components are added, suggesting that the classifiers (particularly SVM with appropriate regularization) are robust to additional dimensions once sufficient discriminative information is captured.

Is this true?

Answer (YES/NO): NO